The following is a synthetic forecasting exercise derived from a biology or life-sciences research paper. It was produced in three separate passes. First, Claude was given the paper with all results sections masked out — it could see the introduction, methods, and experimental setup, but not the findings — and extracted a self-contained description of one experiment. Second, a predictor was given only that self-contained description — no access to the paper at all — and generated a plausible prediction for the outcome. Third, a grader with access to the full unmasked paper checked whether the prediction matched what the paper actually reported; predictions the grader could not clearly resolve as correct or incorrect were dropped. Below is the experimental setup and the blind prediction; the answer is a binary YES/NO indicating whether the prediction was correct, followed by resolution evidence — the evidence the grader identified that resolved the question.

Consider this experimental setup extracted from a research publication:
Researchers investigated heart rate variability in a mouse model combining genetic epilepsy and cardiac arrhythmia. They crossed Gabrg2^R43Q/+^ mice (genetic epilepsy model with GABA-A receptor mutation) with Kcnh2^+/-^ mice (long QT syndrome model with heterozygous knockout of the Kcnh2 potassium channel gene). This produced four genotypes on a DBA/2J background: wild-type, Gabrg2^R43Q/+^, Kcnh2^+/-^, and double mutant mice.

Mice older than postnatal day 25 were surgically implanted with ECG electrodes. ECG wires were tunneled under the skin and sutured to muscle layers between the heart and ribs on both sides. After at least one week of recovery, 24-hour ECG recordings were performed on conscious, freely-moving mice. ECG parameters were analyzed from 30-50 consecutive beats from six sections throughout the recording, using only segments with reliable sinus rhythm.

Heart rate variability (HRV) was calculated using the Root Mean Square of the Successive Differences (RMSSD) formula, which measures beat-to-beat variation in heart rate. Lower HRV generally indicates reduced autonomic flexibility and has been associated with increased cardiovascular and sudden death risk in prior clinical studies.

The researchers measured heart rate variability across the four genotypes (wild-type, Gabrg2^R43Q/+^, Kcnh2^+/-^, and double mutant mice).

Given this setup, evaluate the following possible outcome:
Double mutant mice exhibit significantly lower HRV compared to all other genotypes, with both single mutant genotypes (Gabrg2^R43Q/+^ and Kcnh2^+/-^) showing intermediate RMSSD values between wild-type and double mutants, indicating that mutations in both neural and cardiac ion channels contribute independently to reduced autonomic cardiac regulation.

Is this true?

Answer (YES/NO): NO